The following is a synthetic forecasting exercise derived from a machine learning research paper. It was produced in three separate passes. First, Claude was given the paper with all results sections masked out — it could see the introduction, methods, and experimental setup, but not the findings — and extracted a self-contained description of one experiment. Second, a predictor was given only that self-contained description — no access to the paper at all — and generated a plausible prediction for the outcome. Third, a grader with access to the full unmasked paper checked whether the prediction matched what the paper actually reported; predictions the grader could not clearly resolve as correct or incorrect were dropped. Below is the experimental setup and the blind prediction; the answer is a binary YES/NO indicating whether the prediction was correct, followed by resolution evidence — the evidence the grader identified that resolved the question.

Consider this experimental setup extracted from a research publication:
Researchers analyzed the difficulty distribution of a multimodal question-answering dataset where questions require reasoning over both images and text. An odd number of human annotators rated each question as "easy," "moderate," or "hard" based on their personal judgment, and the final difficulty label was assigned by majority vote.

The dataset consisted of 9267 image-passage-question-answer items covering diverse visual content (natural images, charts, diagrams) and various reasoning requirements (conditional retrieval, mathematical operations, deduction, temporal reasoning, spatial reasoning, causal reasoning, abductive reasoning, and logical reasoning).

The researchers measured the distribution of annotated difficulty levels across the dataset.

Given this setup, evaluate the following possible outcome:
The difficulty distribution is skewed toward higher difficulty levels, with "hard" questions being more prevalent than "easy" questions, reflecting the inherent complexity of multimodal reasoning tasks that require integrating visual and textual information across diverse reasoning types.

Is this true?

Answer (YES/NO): NO